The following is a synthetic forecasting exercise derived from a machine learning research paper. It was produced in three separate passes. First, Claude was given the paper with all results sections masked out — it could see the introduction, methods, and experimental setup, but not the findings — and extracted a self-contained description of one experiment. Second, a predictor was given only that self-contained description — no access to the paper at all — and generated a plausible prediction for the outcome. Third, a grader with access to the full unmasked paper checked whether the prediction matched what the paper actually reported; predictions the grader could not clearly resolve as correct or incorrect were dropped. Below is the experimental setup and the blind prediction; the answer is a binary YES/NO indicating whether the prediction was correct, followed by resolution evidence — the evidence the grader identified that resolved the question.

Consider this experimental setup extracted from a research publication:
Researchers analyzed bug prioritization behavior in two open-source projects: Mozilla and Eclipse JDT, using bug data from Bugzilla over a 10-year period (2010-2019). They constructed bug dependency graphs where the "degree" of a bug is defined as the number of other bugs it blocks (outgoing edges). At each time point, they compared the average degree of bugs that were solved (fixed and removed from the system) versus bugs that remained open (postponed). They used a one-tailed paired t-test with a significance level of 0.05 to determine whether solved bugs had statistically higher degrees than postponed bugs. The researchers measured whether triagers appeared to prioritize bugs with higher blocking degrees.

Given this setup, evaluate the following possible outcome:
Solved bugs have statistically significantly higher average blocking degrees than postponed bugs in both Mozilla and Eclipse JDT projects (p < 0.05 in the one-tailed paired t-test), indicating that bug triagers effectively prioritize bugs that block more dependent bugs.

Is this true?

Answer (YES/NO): YES